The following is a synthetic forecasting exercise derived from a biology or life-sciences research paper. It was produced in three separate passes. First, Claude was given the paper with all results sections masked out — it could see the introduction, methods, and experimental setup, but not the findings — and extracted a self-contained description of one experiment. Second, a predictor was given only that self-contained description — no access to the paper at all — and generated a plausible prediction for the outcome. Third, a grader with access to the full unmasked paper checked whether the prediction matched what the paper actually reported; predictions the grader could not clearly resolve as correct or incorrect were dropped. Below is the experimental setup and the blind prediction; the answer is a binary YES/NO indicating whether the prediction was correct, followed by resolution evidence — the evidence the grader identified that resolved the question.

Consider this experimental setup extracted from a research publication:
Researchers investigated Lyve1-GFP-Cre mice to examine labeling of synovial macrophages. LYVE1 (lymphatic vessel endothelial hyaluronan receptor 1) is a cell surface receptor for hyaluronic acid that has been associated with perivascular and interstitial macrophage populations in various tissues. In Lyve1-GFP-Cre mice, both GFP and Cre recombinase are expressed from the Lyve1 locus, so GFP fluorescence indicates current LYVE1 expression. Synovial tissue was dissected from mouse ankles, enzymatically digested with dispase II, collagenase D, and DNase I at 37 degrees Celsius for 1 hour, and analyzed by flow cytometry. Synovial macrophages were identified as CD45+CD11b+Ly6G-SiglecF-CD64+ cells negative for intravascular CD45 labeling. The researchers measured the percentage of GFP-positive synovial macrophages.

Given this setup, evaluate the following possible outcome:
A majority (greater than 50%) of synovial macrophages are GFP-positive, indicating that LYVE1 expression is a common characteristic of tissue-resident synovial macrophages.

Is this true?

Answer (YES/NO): YES